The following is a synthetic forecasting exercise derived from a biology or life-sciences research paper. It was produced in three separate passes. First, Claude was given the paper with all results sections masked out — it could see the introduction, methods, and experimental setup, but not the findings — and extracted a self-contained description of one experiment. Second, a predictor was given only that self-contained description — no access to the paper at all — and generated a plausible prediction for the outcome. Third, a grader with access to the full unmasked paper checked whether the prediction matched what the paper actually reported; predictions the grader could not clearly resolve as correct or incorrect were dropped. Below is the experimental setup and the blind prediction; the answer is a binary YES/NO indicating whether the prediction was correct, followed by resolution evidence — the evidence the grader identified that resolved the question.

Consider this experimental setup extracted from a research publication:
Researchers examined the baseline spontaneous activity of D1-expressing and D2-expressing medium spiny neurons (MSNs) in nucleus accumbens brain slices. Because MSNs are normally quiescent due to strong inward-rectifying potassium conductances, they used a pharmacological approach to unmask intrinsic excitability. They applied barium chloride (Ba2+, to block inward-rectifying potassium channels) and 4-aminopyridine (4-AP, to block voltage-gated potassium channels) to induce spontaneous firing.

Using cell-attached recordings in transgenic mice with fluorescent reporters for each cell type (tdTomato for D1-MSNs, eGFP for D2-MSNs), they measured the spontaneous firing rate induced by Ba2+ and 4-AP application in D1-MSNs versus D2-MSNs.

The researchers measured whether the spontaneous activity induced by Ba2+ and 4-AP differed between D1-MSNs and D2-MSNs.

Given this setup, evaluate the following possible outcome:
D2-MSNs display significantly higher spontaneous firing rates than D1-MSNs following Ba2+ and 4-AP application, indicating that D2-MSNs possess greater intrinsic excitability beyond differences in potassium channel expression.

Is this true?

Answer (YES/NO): NO